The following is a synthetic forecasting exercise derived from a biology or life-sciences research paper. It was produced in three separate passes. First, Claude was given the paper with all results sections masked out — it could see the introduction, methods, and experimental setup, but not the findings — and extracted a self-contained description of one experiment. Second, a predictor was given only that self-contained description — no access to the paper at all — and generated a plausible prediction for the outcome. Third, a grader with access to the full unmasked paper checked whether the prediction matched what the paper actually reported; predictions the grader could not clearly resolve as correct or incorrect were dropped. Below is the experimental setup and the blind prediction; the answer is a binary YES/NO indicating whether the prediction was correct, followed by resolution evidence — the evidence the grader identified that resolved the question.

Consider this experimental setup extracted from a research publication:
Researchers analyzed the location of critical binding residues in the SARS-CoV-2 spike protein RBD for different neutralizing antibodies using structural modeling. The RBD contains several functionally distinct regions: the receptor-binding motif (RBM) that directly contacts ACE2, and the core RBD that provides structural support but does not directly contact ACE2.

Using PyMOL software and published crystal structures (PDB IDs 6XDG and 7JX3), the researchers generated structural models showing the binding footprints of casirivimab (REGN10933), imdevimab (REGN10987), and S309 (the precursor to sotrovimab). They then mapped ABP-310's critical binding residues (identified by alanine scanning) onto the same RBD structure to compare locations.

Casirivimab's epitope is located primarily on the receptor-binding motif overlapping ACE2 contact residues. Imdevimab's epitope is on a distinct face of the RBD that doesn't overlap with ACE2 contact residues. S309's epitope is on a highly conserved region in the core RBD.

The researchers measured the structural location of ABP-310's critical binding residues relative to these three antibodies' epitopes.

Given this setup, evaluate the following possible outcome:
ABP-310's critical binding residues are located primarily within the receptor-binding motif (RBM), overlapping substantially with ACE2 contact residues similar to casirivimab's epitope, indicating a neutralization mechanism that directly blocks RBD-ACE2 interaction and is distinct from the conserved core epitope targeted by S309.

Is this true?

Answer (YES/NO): NO